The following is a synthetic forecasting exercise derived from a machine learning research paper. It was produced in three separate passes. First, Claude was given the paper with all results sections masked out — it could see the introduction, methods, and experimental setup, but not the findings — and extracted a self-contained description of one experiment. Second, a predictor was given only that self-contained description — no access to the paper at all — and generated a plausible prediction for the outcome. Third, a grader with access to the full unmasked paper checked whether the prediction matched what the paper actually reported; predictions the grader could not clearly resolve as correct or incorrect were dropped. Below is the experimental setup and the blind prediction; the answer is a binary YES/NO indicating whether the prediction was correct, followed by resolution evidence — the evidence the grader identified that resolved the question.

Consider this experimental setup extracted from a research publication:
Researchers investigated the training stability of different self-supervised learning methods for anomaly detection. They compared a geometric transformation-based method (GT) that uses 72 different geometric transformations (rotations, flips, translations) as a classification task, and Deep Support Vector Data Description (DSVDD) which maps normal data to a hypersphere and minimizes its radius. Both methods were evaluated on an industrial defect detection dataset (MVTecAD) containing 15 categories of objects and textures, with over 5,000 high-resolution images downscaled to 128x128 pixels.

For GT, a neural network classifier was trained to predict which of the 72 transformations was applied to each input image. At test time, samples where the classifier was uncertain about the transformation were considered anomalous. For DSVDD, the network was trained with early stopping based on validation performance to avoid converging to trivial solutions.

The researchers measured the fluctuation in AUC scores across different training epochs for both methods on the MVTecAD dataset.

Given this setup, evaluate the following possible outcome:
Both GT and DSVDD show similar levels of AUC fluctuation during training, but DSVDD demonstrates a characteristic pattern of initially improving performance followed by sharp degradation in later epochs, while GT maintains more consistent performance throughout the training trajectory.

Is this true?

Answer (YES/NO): NO